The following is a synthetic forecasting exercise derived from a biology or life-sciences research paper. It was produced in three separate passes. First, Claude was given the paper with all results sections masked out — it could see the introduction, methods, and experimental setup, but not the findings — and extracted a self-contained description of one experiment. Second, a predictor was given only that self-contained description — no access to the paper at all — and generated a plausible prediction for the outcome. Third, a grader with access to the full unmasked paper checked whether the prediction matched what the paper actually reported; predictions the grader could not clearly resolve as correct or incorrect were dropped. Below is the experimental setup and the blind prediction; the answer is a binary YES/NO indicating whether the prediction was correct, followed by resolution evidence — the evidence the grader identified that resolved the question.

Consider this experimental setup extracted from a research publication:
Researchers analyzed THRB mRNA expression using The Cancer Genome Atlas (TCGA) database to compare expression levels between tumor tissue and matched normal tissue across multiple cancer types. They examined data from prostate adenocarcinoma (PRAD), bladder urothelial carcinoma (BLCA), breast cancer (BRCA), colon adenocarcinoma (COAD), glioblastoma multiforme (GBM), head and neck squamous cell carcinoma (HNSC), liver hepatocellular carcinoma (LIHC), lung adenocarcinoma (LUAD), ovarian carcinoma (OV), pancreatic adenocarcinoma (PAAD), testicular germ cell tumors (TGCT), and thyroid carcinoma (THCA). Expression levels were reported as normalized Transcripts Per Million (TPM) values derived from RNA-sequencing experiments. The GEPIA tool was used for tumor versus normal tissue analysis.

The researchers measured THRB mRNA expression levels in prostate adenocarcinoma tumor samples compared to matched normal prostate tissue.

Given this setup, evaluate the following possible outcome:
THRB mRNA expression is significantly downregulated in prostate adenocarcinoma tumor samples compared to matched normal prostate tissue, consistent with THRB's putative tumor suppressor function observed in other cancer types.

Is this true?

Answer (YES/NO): NO